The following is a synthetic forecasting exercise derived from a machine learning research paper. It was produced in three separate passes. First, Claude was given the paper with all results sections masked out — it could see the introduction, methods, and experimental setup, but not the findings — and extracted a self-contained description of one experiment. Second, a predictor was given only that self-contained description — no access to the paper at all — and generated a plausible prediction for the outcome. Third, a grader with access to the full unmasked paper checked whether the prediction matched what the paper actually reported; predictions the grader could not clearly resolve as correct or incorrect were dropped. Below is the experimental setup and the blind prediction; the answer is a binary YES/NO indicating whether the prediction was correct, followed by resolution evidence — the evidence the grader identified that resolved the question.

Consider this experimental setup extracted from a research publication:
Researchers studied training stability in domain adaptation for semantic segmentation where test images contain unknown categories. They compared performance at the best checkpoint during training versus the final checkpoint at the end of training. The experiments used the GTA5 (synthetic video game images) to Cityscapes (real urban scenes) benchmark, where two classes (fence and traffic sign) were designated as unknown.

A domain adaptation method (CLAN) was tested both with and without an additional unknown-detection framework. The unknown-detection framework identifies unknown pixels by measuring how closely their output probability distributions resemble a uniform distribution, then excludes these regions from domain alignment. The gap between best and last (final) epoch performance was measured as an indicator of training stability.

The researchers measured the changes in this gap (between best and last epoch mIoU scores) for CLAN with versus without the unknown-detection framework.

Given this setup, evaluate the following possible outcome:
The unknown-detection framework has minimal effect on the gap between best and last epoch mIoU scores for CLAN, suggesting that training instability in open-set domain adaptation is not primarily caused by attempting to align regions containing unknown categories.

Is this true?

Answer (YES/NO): NO